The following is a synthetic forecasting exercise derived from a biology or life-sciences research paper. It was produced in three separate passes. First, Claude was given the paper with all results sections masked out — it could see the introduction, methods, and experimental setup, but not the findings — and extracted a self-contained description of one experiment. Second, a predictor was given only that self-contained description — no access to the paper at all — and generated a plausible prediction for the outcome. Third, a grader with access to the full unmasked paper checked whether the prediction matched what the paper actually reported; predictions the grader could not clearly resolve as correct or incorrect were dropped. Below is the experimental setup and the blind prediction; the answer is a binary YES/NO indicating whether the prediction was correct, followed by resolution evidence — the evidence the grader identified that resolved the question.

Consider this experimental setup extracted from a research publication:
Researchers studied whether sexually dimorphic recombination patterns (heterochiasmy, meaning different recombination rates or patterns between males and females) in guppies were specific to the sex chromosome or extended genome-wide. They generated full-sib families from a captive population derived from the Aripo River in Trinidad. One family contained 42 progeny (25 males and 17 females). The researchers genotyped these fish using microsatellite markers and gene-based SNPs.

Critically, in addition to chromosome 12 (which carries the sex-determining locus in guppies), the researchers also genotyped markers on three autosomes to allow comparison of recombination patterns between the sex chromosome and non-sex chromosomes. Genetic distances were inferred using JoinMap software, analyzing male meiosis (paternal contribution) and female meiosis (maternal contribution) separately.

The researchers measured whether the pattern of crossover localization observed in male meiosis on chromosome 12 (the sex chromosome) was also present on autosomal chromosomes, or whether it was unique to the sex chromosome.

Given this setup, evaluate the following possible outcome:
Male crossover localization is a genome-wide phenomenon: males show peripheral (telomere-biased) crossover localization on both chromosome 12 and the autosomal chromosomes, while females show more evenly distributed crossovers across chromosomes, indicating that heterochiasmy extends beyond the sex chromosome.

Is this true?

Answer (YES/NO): YES